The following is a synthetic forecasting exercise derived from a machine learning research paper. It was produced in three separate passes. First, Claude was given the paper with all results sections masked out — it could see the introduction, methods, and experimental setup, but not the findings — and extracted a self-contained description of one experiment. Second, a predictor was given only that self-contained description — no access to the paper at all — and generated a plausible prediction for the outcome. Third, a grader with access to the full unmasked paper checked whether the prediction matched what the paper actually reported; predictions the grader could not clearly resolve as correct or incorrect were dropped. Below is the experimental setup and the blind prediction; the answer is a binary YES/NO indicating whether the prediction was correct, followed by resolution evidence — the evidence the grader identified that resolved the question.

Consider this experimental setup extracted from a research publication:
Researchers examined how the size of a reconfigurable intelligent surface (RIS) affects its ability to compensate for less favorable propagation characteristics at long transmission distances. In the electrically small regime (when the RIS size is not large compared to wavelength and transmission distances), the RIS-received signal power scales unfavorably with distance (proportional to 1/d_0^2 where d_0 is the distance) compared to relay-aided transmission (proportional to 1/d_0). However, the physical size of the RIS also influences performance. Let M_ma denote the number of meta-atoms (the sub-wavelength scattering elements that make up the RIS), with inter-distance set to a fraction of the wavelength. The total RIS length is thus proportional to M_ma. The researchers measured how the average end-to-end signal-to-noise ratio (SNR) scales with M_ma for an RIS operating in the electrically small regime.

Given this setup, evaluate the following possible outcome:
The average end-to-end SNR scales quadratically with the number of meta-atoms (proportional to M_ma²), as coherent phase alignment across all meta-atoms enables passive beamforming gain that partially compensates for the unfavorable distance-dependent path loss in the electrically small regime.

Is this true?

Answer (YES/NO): YES